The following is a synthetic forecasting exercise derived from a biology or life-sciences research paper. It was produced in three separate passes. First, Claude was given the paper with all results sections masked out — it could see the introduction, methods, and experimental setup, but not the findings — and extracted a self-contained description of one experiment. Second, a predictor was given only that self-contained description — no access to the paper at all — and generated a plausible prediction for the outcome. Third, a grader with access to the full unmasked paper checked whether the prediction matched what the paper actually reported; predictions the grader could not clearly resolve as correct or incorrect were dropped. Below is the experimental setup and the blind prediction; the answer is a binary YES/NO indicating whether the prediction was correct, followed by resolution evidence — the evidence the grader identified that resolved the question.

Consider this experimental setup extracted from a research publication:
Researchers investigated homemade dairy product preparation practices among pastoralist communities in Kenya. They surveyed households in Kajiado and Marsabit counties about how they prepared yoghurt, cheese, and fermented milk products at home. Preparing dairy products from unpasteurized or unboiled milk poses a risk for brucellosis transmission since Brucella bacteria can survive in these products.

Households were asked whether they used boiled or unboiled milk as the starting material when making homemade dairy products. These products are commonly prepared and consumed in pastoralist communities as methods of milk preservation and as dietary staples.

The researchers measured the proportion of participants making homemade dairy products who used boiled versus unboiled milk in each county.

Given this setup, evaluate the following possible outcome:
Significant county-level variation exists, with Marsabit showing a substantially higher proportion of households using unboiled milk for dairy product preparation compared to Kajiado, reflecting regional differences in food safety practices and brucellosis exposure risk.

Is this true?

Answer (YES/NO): YES